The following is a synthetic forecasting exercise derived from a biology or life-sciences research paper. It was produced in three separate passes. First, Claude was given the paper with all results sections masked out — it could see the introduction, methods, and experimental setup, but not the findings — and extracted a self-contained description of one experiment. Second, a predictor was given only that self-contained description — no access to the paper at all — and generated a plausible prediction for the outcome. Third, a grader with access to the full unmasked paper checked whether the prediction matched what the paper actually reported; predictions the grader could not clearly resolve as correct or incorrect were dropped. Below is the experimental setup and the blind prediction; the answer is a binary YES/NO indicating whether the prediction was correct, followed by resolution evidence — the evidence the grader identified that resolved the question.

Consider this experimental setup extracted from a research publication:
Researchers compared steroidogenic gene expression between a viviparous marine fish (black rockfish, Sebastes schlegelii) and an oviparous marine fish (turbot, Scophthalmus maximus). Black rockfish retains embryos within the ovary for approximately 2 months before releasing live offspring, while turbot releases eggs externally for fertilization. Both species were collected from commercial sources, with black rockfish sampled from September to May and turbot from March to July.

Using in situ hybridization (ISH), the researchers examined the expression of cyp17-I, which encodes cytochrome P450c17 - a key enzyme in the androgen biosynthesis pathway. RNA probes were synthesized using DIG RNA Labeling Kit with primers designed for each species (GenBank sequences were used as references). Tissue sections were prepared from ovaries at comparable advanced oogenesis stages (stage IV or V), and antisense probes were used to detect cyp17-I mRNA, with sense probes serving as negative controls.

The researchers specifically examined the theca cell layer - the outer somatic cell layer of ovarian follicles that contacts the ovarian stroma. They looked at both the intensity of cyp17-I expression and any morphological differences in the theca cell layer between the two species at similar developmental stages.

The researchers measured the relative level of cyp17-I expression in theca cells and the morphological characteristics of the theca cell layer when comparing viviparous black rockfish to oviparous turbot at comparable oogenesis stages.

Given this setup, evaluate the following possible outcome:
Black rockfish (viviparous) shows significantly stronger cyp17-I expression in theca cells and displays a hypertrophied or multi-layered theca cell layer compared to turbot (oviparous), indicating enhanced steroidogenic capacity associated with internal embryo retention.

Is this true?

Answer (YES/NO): NO